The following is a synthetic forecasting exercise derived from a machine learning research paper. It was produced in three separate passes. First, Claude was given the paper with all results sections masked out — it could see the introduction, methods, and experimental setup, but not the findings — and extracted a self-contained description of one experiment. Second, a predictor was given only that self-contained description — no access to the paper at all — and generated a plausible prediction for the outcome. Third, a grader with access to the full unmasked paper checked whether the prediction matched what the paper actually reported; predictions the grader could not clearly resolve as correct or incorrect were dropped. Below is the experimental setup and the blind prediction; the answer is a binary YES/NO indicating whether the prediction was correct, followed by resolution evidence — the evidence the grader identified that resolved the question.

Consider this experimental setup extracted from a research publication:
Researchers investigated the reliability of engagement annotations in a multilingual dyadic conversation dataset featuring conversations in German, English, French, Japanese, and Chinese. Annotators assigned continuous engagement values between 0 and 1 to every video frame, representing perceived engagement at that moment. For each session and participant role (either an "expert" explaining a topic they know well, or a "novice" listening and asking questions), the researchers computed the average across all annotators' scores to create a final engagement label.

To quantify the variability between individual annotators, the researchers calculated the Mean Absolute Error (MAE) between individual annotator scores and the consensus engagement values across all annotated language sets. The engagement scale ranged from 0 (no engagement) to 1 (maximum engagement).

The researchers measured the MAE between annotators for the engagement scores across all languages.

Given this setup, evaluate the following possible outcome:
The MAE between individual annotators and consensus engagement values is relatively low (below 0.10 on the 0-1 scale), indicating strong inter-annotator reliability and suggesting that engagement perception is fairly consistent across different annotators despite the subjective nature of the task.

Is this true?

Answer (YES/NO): NO